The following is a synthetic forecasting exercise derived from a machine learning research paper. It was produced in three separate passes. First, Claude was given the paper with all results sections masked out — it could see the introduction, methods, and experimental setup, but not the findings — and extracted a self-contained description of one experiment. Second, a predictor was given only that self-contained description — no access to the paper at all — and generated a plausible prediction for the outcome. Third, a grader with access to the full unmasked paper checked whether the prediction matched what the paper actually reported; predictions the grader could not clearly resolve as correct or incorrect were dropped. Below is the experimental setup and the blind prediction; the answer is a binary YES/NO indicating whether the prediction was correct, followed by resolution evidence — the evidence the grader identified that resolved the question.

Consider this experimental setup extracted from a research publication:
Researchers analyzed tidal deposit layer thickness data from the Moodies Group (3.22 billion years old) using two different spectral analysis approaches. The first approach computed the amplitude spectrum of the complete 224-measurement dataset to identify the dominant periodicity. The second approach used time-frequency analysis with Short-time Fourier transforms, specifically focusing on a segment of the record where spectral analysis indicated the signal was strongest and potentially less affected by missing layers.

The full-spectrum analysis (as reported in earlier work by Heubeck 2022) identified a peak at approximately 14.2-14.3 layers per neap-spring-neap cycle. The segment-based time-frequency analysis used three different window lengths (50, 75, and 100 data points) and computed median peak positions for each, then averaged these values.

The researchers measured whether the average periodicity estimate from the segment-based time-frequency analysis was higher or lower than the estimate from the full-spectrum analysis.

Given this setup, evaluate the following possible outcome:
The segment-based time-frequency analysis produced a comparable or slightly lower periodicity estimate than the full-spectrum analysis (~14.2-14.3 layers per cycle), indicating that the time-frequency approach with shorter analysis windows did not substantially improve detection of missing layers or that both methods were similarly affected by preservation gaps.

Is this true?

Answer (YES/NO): NO